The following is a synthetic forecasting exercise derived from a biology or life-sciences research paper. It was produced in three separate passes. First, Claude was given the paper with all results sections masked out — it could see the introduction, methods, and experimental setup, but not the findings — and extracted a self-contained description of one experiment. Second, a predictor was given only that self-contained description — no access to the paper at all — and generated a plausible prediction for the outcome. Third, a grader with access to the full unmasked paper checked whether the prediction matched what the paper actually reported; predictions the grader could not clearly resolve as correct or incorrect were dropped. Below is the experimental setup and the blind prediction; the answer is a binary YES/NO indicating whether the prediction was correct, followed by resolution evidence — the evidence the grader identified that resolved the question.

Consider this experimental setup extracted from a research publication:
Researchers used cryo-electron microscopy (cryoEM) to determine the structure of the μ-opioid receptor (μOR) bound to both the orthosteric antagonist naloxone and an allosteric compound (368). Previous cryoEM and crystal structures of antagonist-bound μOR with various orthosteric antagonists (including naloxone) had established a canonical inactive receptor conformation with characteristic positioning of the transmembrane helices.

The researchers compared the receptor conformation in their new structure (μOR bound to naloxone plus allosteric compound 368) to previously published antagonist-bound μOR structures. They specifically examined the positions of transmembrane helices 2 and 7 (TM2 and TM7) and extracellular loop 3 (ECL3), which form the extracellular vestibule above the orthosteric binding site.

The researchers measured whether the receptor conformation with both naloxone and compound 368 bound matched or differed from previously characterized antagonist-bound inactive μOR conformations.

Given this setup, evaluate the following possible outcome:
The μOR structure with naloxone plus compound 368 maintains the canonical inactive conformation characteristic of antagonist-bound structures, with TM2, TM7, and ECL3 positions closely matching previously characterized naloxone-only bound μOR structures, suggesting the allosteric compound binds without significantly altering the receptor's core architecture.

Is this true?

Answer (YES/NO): NO